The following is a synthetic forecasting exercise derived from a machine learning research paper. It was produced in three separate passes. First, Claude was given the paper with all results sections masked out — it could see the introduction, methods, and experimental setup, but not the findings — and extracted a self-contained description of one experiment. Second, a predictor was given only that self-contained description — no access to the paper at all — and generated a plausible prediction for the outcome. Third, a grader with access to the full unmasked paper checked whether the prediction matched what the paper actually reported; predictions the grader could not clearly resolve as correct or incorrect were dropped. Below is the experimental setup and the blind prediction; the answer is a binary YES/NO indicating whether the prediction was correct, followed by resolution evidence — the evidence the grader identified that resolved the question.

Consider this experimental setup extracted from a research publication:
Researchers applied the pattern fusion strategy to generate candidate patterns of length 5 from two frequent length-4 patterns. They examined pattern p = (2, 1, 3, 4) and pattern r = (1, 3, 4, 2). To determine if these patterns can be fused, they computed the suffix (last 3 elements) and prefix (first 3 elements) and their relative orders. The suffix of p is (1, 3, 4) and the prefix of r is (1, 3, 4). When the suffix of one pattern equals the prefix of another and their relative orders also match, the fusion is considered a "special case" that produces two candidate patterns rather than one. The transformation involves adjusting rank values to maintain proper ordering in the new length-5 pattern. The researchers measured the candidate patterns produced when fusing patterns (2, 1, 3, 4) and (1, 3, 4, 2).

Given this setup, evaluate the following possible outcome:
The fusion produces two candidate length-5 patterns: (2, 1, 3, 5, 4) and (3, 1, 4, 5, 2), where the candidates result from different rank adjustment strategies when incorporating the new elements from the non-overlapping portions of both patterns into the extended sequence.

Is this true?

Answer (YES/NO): NO